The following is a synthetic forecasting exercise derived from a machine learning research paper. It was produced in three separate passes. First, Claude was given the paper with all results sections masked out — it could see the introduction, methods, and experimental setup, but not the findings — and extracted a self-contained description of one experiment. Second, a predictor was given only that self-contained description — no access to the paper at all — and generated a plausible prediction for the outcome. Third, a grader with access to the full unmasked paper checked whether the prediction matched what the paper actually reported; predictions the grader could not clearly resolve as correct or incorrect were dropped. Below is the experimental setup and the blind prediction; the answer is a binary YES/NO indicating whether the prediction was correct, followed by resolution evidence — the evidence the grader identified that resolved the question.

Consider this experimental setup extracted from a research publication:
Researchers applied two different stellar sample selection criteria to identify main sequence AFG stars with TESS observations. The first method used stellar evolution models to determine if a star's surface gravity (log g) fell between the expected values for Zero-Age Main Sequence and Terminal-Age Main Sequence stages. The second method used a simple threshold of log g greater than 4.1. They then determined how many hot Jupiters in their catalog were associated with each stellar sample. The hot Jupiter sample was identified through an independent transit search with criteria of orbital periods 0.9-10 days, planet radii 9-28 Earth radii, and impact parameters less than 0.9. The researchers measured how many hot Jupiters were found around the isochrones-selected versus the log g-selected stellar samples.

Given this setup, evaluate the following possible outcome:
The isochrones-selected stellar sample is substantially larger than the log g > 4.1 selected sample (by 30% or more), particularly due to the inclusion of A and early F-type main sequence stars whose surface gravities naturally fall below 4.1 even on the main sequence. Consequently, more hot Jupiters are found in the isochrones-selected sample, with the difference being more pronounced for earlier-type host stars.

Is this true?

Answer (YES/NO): YES